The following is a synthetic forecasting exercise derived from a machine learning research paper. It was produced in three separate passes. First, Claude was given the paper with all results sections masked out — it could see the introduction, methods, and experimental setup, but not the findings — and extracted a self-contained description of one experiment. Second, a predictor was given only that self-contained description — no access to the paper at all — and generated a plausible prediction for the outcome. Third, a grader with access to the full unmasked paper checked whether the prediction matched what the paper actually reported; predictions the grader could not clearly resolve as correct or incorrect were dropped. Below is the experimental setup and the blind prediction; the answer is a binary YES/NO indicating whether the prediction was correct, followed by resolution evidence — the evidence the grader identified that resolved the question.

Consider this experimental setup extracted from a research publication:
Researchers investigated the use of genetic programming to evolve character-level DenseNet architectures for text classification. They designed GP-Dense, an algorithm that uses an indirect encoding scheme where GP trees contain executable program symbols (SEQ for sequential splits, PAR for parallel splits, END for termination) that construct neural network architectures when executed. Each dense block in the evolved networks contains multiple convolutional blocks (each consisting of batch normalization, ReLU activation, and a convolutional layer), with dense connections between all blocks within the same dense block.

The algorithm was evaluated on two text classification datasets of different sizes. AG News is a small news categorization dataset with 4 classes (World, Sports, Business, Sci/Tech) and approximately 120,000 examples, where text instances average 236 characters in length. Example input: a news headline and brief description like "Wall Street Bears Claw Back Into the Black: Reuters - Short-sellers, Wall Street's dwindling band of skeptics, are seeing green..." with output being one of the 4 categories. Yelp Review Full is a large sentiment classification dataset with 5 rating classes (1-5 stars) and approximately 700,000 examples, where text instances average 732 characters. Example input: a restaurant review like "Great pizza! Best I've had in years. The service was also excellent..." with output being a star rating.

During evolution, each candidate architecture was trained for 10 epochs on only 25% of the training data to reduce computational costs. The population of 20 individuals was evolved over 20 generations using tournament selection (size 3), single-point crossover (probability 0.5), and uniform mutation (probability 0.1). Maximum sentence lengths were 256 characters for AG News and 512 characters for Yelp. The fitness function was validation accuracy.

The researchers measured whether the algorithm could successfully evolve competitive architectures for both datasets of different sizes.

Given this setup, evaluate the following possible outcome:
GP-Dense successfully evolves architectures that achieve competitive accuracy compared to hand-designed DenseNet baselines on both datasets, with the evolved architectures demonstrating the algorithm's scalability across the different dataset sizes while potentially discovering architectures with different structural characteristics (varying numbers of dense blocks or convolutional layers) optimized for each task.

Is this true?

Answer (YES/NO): NO